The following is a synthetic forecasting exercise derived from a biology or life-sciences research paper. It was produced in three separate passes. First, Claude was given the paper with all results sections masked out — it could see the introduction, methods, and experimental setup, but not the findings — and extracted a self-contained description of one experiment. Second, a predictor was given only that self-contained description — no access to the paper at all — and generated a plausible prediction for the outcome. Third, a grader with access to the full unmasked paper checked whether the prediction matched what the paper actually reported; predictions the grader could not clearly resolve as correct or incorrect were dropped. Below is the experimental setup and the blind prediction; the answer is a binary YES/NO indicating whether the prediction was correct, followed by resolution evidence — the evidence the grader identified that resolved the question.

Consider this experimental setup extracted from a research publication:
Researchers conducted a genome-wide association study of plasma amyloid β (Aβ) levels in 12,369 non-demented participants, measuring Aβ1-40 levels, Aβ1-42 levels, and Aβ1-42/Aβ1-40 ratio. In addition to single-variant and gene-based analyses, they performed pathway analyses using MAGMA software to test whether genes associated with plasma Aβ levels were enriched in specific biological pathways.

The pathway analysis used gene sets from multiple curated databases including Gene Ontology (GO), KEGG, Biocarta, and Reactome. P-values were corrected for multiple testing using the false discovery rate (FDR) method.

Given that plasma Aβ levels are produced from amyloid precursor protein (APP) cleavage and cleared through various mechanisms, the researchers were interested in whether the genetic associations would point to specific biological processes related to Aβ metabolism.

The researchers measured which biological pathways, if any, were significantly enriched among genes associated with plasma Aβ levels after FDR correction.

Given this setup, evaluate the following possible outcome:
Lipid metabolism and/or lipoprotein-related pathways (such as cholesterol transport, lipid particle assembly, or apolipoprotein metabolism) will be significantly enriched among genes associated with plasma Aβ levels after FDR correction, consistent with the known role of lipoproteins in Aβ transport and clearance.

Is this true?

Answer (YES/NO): NO